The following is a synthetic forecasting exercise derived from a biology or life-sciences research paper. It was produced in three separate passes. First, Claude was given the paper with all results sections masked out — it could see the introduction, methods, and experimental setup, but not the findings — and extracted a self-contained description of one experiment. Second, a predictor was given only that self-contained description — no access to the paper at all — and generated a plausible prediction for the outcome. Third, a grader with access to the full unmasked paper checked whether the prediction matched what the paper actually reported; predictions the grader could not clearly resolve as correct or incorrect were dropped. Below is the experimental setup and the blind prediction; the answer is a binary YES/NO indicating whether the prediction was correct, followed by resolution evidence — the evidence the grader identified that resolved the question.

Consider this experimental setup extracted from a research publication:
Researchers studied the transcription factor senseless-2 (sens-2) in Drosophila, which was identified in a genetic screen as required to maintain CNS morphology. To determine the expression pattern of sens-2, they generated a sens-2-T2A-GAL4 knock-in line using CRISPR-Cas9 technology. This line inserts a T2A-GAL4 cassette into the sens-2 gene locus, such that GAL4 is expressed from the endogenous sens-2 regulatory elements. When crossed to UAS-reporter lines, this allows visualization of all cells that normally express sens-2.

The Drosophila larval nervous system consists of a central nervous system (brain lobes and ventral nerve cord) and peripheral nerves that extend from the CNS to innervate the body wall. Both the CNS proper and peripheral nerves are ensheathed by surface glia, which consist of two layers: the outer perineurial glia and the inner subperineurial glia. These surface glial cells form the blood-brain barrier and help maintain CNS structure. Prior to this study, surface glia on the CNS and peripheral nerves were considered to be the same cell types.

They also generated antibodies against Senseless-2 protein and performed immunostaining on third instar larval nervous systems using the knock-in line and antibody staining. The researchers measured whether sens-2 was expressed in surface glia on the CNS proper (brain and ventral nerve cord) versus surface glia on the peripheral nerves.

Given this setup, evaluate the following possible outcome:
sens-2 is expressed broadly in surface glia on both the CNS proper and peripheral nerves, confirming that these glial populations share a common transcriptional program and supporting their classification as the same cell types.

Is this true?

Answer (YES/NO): NO